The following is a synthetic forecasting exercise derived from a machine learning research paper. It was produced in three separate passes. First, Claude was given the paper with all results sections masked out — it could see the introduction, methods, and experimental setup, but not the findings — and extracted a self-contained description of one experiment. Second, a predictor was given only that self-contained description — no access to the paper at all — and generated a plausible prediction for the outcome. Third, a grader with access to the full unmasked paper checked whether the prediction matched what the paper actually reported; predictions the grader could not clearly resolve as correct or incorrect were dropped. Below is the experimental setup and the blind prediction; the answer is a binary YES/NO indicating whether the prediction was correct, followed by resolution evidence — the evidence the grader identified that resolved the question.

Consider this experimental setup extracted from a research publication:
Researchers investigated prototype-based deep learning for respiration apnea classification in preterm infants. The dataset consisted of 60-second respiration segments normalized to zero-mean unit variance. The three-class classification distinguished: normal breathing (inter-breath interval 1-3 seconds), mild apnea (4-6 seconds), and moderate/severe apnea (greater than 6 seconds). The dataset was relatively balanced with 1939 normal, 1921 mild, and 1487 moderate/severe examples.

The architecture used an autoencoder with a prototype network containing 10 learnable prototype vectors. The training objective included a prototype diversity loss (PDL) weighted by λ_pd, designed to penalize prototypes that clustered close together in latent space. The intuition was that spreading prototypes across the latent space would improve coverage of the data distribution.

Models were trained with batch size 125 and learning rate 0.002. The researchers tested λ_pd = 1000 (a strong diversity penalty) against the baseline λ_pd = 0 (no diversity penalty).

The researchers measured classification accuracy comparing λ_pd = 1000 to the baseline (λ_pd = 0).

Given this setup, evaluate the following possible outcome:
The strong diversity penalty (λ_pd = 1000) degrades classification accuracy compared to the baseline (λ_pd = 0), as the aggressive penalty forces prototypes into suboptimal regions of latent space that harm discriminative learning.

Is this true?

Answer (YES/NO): YES